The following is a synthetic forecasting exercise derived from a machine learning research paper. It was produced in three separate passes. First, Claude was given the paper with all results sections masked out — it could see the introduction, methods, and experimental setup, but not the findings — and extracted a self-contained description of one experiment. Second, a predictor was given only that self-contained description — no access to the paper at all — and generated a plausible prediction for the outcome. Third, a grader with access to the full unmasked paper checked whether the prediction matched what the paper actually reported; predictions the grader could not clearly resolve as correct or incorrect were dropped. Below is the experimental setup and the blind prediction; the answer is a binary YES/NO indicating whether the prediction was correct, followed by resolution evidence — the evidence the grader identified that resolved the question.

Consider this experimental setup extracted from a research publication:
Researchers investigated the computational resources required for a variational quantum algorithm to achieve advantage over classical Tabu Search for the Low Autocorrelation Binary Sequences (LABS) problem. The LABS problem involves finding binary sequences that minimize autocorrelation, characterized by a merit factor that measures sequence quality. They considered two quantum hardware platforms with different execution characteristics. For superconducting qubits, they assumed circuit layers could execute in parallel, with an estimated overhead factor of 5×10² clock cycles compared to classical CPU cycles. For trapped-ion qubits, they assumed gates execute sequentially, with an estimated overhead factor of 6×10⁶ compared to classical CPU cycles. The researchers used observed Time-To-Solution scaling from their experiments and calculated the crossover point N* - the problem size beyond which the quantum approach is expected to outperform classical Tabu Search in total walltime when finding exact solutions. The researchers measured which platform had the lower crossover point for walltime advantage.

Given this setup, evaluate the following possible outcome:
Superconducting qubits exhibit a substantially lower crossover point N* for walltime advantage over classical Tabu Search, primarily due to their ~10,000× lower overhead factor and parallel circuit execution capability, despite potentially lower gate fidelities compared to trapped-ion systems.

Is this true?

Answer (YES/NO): NO